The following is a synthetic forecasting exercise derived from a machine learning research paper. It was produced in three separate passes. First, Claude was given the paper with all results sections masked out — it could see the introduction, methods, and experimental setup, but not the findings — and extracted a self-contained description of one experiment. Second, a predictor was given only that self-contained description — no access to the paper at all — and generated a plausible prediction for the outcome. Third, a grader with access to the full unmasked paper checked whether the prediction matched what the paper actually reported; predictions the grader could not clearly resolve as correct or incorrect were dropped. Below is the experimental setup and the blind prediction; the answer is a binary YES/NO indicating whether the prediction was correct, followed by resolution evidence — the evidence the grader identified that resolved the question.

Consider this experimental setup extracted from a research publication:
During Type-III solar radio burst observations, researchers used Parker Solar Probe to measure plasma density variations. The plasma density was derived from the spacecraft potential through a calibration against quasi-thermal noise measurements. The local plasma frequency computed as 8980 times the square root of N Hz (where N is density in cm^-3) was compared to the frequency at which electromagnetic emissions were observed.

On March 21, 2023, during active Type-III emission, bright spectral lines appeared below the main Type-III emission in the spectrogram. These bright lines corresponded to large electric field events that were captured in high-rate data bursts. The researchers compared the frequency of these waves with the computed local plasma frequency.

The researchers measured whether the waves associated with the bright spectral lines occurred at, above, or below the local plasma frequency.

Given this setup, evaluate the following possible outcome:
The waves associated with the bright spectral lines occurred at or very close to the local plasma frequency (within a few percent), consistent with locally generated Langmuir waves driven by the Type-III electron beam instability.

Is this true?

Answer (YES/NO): YES